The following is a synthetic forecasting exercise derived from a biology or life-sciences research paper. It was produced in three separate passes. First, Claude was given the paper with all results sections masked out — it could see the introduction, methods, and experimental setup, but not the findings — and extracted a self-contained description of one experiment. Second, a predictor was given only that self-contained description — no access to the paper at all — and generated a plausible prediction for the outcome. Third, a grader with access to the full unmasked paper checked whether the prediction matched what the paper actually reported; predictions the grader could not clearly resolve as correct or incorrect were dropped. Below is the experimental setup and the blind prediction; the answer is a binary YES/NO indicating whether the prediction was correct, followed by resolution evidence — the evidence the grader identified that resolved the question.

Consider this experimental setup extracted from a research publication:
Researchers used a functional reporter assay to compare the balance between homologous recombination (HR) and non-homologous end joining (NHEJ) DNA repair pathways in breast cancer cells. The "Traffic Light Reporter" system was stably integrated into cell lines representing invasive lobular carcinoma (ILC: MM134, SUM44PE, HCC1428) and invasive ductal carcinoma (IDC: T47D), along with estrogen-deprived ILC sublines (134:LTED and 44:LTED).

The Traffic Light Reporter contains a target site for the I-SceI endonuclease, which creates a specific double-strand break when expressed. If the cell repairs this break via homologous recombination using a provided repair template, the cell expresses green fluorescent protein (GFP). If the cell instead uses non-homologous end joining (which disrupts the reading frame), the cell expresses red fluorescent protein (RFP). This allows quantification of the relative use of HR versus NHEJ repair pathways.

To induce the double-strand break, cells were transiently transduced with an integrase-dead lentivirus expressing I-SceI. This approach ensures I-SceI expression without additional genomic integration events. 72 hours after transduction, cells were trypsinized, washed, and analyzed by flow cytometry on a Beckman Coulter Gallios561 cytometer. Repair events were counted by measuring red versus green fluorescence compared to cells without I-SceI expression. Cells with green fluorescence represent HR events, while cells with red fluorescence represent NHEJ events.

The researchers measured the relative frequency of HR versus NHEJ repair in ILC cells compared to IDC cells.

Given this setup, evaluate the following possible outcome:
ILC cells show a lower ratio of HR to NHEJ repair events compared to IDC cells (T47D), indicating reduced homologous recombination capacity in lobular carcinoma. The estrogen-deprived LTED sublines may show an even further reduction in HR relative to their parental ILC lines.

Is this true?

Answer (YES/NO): NO